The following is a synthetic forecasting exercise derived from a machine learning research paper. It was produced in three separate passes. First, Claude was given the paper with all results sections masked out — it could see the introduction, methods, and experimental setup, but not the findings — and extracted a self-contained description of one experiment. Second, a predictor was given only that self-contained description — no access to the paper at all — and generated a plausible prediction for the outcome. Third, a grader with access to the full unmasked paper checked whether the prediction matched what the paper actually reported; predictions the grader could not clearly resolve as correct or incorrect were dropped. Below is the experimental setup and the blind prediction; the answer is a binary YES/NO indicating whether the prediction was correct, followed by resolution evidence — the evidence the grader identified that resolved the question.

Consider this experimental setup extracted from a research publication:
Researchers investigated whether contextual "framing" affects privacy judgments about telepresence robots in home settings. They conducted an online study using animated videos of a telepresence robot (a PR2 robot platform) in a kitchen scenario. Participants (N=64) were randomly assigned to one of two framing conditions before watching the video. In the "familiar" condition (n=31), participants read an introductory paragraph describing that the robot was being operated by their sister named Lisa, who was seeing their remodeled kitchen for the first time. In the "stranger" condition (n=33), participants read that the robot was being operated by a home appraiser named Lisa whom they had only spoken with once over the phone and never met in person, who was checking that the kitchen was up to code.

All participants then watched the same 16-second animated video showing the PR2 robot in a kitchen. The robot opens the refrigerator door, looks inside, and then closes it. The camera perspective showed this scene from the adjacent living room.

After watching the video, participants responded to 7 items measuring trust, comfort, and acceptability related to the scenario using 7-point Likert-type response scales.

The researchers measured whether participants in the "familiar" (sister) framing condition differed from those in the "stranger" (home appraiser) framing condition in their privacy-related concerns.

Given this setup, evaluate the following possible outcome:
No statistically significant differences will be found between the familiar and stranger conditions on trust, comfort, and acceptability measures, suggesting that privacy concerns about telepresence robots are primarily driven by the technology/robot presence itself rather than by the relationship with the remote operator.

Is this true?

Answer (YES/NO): NO